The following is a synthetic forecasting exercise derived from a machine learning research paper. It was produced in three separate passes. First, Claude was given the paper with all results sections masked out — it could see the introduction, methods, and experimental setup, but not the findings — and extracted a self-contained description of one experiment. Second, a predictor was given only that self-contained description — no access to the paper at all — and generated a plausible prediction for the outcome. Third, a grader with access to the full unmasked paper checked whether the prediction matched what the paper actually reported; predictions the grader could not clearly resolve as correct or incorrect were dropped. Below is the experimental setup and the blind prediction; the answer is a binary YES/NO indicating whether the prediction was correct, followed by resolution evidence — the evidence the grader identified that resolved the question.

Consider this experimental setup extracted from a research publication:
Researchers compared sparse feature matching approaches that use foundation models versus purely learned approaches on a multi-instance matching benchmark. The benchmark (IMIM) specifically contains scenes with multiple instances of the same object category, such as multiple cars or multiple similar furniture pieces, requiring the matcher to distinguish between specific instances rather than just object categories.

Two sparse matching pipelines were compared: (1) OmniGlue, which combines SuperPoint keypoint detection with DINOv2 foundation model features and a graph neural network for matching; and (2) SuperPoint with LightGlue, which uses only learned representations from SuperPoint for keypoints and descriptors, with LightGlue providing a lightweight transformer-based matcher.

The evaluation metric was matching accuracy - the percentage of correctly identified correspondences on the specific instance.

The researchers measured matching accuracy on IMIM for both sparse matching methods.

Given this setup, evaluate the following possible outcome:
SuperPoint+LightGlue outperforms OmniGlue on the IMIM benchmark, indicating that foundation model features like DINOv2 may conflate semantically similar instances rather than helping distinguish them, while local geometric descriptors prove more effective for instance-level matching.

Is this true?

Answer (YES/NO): NO